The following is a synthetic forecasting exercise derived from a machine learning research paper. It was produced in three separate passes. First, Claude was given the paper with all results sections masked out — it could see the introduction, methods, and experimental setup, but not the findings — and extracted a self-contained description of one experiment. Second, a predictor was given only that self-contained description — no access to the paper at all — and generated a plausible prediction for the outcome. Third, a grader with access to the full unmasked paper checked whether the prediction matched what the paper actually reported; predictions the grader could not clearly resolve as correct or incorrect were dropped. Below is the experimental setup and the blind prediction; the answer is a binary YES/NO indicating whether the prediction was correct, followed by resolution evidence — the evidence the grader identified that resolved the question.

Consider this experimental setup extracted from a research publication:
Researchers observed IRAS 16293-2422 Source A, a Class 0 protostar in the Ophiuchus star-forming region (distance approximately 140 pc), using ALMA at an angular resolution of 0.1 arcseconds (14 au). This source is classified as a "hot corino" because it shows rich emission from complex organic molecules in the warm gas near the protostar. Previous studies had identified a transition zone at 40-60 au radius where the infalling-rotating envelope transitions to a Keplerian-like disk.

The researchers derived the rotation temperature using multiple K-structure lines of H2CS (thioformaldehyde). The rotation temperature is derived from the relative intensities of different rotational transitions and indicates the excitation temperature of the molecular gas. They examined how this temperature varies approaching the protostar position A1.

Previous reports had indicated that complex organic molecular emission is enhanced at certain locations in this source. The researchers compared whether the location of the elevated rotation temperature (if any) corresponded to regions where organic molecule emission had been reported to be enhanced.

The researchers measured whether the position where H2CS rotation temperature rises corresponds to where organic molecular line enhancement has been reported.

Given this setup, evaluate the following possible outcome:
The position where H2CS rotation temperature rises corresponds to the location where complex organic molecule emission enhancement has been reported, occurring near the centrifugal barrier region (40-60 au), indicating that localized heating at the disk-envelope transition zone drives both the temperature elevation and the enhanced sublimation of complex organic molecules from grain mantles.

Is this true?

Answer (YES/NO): YES